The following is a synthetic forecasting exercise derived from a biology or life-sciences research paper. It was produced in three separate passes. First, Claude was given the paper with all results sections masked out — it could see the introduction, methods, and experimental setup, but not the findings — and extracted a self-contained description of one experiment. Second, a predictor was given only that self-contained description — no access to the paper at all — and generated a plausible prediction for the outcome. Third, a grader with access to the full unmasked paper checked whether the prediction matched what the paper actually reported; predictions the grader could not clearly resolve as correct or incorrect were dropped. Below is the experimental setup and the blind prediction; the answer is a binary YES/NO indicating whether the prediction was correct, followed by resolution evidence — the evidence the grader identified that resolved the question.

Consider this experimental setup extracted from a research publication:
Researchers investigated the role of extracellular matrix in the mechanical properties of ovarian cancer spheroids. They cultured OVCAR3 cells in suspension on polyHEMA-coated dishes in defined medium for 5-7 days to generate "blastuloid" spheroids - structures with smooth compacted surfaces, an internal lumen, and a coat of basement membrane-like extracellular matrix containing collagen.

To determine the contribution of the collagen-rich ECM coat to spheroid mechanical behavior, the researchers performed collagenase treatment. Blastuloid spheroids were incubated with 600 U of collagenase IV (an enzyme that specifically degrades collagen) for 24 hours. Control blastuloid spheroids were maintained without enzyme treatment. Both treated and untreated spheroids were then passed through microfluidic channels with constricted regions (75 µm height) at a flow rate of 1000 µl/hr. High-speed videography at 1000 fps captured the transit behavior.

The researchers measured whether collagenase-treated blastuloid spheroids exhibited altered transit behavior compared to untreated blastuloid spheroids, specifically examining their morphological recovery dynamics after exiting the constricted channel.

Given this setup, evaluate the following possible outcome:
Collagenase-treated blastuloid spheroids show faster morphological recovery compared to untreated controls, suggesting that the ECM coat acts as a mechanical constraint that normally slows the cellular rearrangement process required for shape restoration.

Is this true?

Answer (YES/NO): NO